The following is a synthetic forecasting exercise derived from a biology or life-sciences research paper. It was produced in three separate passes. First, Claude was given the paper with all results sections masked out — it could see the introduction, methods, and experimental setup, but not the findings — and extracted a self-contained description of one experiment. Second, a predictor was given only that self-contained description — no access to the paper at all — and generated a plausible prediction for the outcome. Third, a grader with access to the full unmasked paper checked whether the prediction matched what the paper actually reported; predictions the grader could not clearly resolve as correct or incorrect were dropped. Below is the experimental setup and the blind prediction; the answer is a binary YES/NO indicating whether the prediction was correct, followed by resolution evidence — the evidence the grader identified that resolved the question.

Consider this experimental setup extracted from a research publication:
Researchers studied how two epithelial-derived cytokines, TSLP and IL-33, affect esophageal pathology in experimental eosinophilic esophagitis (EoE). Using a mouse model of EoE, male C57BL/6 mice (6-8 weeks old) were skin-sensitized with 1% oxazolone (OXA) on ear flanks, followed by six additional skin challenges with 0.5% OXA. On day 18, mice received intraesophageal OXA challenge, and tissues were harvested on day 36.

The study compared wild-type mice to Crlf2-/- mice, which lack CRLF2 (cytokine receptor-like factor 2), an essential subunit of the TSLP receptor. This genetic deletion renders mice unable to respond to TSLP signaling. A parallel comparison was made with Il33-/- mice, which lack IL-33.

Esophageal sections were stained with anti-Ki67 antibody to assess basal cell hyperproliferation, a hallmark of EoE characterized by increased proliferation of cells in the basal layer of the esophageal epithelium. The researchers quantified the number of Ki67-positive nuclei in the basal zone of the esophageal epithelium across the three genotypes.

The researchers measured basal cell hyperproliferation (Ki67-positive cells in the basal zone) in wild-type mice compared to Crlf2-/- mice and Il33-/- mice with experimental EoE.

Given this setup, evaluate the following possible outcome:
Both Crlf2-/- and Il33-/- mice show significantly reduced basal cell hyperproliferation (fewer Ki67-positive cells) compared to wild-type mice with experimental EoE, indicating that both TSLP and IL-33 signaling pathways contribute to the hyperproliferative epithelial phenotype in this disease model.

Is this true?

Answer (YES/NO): NO